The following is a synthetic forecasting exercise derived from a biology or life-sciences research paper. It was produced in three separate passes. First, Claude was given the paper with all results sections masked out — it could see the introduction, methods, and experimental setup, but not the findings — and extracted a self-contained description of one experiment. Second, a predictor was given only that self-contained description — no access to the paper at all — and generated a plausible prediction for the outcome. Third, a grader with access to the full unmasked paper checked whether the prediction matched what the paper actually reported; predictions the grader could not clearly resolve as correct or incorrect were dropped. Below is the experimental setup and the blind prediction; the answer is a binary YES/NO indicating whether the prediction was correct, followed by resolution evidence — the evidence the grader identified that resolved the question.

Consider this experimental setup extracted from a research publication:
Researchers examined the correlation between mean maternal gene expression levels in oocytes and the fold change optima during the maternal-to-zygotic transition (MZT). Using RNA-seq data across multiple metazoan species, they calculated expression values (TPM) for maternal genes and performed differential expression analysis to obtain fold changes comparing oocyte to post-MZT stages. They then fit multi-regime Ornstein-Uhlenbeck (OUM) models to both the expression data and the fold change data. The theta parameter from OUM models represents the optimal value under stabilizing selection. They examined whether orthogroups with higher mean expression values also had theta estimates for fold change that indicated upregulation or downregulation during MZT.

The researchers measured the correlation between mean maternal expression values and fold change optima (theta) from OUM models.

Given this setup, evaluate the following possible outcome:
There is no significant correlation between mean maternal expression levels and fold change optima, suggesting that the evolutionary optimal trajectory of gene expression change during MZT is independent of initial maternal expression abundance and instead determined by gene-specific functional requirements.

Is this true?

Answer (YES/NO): NO